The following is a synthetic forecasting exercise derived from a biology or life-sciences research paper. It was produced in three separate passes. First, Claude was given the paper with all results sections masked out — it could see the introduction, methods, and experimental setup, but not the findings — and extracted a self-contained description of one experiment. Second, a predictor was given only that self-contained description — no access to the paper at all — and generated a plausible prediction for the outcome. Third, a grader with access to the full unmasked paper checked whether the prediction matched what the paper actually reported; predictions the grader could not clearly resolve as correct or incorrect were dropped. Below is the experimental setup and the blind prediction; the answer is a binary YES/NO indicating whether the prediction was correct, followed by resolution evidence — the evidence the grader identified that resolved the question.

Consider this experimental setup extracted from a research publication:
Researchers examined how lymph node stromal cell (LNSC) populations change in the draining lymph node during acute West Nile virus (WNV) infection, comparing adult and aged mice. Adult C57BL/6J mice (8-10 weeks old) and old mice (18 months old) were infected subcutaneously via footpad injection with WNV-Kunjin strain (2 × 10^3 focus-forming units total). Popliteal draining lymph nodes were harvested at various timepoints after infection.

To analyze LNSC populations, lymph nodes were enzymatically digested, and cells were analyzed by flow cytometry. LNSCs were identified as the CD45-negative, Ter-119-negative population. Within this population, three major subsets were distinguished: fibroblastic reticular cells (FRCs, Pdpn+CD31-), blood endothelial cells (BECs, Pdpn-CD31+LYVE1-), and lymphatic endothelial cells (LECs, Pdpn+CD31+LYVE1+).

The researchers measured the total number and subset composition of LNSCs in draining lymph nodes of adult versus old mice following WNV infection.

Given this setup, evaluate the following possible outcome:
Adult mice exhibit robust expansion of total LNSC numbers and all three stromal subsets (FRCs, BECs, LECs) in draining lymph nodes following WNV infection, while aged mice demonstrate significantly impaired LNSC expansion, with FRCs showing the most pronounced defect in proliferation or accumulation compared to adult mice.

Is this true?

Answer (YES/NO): NO